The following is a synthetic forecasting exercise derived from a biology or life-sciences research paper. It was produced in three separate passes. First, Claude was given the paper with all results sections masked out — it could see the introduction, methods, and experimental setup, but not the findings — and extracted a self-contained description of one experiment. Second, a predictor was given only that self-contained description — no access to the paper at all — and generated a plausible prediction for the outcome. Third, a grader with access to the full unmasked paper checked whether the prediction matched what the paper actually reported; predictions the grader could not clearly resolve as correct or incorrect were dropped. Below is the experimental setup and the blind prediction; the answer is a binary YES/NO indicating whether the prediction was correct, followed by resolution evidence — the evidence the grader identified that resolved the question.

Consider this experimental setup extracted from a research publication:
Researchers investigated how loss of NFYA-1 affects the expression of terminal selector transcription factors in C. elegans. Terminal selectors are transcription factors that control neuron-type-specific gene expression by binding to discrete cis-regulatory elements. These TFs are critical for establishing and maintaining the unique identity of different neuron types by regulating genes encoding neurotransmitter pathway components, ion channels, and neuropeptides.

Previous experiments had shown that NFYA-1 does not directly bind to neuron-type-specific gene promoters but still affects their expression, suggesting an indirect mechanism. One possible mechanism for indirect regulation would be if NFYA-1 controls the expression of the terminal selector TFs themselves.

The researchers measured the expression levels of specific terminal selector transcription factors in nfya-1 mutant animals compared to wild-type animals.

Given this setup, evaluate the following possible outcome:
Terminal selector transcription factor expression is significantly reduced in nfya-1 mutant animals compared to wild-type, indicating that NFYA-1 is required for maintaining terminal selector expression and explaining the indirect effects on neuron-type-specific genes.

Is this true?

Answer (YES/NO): YES